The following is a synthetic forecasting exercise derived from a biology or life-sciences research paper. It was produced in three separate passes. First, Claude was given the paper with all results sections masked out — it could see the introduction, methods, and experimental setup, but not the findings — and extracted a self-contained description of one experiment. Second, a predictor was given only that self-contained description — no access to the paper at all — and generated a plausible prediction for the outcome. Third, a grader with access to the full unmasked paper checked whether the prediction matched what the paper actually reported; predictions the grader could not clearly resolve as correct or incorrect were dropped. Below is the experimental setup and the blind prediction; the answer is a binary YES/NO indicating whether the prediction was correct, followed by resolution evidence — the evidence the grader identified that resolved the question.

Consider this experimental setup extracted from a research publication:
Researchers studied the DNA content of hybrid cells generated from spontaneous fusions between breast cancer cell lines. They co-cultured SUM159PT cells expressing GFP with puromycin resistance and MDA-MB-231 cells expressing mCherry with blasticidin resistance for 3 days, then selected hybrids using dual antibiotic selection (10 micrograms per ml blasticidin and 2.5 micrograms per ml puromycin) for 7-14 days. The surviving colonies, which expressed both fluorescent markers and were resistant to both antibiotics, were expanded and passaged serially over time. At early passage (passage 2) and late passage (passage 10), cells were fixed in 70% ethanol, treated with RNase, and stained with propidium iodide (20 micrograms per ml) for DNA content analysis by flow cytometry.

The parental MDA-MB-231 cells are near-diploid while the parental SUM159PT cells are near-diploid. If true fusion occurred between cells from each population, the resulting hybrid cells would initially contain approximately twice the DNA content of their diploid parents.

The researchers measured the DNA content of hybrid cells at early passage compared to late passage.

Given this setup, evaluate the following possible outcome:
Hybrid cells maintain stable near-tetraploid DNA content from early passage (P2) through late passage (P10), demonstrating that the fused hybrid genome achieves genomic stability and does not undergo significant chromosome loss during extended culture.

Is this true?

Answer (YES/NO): NO